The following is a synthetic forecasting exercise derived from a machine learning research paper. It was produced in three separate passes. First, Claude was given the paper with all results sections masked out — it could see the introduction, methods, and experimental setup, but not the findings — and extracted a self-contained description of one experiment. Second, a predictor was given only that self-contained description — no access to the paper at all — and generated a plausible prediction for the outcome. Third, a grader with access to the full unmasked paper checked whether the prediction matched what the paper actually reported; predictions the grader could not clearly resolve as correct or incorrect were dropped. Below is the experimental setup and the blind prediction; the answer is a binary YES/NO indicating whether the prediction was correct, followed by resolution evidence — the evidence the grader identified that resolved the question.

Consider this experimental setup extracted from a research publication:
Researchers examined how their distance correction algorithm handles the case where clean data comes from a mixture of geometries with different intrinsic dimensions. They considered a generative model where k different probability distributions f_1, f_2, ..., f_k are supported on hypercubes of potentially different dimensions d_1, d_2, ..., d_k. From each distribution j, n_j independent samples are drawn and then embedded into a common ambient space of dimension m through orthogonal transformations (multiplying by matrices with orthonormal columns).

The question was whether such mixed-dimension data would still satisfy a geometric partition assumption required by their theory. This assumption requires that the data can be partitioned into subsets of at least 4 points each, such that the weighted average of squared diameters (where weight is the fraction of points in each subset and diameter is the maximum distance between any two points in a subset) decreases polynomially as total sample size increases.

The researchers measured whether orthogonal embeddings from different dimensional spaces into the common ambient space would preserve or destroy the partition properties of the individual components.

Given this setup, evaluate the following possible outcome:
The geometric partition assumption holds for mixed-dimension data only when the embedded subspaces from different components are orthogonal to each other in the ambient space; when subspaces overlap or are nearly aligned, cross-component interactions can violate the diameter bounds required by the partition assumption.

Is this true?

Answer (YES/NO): NO